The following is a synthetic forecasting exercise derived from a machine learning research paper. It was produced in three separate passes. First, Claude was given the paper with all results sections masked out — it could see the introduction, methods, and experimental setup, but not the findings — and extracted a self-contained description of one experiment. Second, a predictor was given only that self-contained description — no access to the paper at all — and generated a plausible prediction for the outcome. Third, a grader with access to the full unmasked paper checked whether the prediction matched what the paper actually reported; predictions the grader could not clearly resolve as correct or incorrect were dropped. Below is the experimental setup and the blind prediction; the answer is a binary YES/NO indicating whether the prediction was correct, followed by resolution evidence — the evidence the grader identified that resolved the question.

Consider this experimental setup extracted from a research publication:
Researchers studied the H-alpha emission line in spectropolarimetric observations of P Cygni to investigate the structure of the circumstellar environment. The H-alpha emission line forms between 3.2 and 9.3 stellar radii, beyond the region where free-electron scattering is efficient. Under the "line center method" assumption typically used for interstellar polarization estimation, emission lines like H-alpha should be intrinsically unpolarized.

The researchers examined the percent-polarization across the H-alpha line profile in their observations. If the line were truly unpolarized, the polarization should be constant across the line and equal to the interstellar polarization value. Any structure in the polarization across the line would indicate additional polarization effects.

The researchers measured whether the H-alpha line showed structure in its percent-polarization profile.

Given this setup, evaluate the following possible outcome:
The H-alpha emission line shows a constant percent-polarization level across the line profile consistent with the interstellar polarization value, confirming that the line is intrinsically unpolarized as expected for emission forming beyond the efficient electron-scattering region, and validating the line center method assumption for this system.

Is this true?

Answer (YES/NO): NO